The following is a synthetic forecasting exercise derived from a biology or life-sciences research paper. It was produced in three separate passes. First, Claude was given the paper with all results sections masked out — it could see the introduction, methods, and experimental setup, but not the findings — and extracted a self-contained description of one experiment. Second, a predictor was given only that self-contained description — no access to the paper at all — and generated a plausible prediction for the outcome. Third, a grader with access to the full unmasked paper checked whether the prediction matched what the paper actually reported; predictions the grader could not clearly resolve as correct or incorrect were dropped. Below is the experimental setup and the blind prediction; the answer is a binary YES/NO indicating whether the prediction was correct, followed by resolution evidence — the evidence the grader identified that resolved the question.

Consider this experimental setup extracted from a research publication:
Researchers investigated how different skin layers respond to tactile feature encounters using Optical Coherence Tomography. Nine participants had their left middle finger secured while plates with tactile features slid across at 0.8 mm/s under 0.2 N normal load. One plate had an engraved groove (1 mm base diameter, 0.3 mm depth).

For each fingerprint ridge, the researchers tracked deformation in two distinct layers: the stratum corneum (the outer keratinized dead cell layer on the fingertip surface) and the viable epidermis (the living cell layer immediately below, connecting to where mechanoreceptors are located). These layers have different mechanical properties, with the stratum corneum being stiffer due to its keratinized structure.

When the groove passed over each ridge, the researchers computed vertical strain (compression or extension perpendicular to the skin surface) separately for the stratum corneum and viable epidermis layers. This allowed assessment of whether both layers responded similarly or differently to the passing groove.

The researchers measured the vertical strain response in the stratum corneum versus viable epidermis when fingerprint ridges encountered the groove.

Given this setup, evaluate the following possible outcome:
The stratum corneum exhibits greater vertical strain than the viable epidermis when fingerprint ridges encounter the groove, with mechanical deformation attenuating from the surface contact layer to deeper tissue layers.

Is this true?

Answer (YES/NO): NO